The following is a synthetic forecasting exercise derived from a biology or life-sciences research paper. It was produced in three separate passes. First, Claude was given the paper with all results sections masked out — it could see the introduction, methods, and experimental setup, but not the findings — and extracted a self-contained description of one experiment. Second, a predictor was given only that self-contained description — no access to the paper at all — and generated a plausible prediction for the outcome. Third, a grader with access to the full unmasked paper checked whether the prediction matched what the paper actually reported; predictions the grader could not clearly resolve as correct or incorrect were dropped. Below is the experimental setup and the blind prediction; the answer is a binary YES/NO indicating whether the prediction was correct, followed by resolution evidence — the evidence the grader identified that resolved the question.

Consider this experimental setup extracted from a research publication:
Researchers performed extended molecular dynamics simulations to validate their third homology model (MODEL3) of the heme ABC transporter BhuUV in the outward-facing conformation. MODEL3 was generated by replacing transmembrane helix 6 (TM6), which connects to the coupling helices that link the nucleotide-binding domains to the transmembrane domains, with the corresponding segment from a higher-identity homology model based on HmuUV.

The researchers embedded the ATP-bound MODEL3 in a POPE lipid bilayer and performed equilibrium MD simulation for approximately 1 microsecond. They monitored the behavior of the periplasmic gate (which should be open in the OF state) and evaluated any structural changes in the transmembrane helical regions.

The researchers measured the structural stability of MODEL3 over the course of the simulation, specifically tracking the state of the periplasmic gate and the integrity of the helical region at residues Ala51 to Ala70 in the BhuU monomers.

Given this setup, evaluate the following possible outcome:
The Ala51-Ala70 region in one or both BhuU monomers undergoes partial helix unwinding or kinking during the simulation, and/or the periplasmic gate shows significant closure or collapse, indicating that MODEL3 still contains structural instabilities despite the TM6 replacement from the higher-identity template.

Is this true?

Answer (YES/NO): YES